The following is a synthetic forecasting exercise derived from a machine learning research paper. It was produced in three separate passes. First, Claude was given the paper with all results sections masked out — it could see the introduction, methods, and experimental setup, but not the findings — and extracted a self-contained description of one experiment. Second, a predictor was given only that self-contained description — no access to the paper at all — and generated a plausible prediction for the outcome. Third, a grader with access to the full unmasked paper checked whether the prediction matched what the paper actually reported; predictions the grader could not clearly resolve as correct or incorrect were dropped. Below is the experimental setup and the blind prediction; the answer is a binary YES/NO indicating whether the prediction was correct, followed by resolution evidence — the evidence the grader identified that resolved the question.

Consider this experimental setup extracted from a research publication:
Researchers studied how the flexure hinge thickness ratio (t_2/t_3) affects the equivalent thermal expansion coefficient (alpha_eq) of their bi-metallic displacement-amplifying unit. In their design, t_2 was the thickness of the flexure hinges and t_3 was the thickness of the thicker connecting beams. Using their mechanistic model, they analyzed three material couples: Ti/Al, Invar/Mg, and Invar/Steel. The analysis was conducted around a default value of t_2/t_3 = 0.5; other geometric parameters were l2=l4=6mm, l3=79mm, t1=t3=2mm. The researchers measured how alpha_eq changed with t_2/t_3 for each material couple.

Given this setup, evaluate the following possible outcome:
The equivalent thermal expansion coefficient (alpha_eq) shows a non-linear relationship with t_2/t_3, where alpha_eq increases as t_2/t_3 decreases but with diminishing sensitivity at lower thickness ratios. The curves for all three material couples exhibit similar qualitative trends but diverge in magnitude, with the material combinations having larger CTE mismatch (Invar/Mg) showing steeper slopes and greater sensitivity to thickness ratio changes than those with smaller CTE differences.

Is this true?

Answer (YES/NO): NO